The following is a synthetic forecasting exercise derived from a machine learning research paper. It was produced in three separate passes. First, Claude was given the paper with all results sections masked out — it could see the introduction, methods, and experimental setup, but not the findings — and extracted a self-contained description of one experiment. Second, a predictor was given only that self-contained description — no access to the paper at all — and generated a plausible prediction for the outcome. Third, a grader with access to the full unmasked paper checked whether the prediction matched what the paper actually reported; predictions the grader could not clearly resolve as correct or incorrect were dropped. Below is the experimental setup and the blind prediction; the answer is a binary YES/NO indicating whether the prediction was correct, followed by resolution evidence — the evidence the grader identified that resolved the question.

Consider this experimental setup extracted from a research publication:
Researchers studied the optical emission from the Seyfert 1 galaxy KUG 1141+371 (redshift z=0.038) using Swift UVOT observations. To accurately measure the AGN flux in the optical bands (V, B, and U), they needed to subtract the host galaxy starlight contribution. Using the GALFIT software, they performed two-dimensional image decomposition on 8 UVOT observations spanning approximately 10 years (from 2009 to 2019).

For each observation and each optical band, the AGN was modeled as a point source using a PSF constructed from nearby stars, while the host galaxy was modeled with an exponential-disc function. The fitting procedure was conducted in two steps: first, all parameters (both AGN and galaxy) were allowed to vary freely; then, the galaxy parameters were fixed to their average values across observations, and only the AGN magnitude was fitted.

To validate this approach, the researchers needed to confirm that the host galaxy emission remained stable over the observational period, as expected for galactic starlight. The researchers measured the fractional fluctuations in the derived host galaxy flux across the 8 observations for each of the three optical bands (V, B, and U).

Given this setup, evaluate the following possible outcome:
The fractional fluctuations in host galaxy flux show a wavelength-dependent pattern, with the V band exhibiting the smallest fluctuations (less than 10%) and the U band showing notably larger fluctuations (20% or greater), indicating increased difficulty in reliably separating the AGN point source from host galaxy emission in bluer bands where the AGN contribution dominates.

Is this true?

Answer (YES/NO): NO